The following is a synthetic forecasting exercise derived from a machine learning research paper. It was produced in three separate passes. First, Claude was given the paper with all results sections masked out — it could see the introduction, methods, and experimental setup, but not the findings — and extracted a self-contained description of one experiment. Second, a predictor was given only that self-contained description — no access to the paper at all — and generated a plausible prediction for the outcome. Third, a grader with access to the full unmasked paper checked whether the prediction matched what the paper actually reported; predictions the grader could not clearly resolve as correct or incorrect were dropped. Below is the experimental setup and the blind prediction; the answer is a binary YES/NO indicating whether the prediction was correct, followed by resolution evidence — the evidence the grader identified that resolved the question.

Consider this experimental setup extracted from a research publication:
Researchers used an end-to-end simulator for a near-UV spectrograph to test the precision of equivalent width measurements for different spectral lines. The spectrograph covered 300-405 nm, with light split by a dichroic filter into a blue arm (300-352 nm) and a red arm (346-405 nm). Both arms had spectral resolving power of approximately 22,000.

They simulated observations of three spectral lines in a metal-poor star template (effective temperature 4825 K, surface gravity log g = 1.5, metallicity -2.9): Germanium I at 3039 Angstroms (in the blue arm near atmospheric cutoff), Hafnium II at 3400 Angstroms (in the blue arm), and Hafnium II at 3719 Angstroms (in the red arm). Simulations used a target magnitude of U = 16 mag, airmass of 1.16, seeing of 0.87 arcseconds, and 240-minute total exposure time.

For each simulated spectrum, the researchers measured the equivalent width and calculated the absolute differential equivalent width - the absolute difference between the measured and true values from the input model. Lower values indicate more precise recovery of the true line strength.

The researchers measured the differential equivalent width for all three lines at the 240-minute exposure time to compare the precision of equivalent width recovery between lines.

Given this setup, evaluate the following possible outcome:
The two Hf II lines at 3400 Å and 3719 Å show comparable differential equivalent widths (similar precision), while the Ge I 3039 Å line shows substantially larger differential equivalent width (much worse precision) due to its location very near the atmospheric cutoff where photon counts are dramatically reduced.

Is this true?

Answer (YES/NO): NO